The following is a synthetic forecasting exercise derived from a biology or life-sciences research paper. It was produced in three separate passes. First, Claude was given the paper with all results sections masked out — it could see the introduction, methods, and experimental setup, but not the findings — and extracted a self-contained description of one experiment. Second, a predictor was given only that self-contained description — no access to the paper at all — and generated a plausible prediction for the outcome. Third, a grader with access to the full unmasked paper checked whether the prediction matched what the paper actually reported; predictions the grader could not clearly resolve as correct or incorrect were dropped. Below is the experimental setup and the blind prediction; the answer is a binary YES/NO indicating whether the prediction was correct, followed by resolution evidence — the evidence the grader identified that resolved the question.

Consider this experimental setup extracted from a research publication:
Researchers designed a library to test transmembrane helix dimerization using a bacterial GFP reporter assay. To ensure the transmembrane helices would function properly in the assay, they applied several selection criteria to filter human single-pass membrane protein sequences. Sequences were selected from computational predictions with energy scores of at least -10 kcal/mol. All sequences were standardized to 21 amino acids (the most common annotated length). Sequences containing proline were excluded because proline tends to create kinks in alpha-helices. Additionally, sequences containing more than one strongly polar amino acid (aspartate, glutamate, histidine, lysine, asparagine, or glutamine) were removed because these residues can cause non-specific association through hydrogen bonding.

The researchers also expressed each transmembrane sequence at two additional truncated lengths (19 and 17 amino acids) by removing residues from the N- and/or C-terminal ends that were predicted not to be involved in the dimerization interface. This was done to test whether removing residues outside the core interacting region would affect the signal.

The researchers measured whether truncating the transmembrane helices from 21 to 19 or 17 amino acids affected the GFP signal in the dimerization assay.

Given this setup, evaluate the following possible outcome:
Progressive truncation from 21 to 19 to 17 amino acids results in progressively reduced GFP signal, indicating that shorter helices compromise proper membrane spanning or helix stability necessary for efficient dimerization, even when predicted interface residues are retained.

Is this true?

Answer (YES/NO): YES